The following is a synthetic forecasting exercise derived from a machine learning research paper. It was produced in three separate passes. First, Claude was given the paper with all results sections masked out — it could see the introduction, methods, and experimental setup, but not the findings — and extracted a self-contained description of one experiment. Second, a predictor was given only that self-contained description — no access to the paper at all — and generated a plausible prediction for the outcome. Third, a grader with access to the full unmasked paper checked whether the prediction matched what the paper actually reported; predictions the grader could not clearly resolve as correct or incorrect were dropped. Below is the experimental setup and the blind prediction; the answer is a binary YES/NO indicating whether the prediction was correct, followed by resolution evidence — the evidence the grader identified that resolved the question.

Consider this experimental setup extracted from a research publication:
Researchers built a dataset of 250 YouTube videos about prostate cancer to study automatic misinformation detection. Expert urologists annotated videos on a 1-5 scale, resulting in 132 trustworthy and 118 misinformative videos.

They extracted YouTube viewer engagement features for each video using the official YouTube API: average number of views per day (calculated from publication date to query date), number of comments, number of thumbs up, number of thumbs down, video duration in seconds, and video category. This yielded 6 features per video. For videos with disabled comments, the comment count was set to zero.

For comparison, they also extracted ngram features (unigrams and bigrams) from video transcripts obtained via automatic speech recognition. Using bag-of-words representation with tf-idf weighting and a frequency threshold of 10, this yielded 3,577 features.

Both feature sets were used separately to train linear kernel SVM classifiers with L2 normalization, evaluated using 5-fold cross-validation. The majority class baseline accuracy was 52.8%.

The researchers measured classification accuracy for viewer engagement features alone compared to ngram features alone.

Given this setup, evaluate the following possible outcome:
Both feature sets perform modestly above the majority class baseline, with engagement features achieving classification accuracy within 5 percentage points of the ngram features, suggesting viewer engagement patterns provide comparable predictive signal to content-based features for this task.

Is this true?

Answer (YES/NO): NO